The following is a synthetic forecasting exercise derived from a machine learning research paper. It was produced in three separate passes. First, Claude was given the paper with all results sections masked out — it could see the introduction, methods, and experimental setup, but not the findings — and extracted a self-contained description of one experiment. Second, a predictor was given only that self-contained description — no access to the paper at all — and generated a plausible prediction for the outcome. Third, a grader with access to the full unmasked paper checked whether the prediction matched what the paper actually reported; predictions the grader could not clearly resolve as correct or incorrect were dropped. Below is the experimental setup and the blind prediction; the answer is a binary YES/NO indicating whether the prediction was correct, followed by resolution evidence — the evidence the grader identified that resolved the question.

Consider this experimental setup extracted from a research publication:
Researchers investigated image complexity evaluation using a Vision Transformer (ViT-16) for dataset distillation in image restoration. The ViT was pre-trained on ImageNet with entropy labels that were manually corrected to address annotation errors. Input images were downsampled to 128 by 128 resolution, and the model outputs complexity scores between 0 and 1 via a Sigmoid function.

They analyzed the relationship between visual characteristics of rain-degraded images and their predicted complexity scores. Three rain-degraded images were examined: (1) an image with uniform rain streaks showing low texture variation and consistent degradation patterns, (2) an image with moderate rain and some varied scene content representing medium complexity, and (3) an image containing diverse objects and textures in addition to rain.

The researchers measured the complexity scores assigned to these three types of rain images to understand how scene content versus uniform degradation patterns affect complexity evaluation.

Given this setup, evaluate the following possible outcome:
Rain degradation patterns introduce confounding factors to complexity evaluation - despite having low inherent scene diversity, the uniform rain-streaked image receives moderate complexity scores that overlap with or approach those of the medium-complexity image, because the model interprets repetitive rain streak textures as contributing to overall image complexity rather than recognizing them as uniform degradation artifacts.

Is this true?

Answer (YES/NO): NO